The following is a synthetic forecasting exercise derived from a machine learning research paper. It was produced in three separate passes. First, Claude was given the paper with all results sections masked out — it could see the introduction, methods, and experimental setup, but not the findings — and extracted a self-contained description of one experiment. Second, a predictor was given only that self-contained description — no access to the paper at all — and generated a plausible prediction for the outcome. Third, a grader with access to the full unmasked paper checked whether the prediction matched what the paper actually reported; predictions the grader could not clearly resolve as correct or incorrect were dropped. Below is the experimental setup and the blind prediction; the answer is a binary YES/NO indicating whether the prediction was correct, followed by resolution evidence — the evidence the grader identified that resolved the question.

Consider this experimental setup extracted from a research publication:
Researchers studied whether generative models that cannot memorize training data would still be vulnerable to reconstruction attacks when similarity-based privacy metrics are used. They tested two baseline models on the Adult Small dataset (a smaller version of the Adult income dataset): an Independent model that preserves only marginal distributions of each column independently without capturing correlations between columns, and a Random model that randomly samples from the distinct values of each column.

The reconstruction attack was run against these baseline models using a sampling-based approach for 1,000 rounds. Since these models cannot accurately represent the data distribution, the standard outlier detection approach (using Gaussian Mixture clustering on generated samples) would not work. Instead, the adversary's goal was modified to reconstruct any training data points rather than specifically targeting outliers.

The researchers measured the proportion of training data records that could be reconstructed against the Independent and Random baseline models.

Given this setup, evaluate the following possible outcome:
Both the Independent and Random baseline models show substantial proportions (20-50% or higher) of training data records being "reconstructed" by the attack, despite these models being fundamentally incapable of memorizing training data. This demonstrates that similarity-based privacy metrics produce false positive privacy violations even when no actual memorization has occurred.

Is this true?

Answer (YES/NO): NO